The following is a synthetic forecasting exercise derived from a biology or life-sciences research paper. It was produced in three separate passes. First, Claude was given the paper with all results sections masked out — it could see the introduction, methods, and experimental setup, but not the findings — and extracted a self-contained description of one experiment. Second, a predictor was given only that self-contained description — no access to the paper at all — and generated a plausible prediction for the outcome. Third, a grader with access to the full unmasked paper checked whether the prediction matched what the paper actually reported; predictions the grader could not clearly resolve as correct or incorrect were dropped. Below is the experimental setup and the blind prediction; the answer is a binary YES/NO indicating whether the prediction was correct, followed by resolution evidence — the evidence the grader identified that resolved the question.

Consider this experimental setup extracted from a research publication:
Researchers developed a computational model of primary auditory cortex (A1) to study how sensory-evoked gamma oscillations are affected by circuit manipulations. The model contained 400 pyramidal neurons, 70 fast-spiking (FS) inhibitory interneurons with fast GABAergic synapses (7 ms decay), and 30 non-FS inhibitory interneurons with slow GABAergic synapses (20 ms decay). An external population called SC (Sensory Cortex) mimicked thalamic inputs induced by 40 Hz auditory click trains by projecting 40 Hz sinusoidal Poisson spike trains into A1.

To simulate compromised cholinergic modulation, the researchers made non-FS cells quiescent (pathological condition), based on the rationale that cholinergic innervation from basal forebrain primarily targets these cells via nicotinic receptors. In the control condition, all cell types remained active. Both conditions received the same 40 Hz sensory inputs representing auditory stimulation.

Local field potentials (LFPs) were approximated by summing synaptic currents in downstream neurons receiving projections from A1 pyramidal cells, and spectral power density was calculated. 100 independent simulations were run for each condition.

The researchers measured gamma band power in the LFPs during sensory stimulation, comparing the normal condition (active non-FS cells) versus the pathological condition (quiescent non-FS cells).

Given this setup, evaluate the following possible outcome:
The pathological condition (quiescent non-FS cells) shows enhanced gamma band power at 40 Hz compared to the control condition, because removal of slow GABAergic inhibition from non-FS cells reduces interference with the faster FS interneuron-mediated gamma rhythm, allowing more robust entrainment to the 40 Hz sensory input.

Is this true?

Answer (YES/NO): NO